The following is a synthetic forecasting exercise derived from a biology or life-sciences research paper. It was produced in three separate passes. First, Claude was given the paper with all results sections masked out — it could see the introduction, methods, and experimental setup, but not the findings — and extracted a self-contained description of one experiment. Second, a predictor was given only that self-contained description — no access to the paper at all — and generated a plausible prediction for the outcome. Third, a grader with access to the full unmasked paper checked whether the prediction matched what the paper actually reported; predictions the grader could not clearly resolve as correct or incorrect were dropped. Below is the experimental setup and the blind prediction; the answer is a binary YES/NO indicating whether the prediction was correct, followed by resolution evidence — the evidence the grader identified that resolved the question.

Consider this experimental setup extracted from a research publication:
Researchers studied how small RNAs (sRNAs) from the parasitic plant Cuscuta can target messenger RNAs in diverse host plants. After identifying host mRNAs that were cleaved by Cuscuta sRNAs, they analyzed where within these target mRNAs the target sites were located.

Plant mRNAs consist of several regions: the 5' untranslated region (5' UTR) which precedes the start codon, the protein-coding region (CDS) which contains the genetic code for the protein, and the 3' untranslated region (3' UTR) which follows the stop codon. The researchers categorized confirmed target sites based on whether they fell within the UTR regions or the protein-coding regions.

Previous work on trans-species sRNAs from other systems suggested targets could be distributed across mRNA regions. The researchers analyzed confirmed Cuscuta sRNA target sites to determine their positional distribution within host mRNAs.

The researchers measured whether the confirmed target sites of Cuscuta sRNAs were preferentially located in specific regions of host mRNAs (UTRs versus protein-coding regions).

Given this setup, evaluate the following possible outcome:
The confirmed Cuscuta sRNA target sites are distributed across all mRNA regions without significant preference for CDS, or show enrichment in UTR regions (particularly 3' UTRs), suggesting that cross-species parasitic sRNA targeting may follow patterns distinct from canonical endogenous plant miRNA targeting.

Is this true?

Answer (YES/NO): NO